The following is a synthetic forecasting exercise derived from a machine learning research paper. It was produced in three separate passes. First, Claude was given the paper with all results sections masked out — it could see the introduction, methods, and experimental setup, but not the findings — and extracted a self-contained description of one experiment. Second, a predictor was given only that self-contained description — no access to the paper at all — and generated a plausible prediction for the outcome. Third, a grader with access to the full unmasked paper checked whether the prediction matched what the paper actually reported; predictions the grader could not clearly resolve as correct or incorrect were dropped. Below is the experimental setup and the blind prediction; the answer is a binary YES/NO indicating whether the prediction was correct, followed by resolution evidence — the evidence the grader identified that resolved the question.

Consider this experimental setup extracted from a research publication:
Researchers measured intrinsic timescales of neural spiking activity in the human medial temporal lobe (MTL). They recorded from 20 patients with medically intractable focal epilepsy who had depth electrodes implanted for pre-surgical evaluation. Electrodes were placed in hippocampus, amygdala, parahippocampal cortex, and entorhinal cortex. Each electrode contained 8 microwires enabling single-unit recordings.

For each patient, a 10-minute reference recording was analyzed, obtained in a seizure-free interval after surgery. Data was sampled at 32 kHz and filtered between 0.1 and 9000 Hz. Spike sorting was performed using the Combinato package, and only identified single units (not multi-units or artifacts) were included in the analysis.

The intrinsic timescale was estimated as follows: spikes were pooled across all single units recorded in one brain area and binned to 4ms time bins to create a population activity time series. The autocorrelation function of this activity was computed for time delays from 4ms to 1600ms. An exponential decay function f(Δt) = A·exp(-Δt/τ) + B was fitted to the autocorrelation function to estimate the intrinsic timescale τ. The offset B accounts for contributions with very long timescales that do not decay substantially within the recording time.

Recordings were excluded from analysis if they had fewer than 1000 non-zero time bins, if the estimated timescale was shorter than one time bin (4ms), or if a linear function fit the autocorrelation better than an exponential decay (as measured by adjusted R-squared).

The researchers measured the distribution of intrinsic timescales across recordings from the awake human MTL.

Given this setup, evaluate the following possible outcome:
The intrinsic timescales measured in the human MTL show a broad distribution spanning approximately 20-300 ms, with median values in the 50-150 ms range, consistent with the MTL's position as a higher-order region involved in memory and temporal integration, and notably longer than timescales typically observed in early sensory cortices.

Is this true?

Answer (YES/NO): NO